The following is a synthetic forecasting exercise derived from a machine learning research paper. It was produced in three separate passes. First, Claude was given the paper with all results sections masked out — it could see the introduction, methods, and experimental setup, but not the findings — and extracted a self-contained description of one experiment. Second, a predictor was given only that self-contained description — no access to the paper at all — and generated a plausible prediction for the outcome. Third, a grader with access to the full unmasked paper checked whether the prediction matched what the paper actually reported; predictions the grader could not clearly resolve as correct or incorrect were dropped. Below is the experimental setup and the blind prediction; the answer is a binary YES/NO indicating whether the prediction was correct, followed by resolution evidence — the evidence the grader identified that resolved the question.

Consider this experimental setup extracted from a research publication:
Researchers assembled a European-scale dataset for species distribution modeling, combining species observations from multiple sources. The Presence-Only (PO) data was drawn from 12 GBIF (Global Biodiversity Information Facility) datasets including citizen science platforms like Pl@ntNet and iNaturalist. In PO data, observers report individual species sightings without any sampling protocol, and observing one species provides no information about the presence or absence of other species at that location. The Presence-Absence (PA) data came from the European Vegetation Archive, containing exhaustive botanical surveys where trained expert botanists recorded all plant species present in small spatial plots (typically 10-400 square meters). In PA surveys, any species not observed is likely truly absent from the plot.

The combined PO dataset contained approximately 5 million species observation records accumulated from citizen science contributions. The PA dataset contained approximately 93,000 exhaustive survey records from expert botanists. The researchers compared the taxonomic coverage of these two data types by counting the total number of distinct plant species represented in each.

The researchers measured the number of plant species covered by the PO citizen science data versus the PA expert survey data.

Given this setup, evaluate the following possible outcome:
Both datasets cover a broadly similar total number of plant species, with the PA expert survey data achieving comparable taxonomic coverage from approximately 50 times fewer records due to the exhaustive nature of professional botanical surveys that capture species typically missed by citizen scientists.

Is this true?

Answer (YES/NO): NO